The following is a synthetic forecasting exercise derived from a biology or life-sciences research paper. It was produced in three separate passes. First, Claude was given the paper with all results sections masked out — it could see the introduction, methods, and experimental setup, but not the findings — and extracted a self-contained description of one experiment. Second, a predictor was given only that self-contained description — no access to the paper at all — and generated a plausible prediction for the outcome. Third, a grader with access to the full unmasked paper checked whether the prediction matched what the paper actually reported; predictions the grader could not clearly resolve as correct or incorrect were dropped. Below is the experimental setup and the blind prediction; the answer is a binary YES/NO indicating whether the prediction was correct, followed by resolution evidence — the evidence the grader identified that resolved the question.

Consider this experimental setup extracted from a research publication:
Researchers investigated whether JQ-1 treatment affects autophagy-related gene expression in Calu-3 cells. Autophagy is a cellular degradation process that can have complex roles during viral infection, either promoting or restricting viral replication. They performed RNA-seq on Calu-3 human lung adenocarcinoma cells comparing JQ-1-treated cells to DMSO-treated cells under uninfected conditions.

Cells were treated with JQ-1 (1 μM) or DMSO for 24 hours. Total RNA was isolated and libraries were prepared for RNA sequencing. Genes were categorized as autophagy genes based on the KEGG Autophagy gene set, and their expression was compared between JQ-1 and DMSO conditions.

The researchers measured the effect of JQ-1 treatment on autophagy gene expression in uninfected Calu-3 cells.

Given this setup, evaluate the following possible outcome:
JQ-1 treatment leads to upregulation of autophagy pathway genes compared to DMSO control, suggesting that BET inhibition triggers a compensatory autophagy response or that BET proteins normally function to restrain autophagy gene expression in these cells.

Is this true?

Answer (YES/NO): YES